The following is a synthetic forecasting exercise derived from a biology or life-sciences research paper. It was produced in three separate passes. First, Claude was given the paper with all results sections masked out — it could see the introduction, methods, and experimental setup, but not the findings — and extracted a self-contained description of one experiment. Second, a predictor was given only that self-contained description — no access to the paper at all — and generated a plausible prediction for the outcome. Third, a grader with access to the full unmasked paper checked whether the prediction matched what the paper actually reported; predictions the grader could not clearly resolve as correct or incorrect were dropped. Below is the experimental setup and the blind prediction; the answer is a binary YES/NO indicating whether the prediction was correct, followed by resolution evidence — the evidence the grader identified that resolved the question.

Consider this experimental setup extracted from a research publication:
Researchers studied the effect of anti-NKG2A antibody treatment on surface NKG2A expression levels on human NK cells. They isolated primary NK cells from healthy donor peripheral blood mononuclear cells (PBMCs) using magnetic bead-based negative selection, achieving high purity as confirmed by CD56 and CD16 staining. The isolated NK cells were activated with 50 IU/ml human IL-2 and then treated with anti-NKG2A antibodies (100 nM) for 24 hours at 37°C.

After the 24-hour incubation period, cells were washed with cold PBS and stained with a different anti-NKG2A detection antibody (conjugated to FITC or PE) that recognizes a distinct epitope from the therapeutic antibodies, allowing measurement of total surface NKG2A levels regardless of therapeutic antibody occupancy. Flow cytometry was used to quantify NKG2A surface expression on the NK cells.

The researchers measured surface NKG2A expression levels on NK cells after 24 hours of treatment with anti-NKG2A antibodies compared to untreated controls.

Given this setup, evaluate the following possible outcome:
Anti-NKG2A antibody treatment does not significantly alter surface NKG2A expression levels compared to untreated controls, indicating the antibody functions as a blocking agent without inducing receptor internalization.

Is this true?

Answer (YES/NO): NO